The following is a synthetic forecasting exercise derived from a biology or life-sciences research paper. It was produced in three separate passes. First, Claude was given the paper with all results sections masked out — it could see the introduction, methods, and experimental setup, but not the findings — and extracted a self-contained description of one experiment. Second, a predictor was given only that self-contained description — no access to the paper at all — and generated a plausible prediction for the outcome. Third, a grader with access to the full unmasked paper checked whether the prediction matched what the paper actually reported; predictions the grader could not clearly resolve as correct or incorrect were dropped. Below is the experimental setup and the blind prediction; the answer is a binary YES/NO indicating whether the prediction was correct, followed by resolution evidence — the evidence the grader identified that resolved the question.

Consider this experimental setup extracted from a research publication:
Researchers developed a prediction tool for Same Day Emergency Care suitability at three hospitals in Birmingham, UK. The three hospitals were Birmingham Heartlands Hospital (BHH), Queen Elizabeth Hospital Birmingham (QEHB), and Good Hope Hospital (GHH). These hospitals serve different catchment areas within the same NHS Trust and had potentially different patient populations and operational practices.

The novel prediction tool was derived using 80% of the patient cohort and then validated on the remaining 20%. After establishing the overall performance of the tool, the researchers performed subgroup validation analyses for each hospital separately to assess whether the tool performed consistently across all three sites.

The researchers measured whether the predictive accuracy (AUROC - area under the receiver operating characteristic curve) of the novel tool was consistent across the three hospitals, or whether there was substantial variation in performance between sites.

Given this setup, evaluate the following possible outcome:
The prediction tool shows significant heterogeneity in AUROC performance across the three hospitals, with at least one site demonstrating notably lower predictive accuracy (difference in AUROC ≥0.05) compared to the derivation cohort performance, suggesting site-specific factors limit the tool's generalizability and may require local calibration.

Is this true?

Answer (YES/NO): NO